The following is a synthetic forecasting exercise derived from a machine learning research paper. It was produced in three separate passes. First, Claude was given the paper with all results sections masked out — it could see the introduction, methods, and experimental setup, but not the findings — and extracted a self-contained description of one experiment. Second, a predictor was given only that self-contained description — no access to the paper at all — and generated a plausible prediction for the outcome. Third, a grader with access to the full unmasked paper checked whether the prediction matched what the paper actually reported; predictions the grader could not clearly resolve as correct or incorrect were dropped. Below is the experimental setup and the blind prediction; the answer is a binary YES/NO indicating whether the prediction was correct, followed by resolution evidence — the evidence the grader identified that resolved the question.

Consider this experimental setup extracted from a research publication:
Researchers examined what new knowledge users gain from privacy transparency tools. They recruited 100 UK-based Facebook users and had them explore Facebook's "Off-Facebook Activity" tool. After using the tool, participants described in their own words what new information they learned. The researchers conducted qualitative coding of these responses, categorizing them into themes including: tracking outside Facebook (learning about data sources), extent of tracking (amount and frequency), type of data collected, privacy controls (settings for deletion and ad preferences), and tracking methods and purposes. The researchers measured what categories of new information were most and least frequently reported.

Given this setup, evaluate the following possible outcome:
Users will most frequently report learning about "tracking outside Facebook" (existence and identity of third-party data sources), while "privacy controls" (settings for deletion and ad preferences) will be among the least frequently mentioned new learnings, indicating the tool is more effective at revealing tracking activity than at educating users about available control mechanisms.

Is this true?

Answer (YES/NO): NO